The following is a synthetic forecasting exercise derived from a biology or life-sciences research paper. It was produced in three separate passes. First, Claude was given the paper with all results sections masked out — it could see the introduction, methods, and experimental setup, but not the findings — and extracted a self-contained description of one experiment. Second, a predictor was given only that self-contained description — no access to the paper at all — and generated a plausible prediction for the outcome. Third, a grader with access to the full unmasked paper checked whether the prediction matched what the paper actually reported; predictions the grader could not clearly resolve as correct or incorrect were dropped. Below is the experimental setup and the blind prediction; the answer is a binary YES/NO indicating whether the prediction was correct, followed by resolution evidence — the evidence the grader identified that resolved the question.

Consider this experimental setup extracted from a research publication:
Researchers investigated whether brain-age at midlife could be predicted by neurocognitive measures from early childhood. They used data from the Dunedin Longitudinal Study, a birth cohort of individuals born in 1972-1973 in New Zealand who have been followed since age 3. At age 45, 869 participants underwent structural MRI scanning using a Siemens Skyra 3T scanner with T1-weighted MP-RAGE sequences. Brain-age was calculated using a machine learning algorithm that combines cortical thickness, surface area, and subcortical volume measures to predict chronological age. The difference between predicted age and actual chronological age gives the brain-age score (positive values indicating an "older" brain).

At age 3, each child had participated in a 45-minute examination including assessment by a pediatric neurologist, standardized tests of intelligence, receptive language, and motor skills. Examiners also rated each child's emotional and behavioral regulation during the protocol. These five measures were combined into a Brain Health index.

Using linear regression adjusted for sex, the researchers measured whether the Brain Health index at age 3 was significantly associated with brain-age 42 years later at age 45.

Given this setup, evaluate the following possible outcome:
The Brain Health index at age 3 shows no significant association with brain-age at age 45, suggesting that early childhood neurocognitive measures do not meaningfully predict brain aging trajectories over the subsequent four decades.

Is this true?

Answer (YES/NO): NO